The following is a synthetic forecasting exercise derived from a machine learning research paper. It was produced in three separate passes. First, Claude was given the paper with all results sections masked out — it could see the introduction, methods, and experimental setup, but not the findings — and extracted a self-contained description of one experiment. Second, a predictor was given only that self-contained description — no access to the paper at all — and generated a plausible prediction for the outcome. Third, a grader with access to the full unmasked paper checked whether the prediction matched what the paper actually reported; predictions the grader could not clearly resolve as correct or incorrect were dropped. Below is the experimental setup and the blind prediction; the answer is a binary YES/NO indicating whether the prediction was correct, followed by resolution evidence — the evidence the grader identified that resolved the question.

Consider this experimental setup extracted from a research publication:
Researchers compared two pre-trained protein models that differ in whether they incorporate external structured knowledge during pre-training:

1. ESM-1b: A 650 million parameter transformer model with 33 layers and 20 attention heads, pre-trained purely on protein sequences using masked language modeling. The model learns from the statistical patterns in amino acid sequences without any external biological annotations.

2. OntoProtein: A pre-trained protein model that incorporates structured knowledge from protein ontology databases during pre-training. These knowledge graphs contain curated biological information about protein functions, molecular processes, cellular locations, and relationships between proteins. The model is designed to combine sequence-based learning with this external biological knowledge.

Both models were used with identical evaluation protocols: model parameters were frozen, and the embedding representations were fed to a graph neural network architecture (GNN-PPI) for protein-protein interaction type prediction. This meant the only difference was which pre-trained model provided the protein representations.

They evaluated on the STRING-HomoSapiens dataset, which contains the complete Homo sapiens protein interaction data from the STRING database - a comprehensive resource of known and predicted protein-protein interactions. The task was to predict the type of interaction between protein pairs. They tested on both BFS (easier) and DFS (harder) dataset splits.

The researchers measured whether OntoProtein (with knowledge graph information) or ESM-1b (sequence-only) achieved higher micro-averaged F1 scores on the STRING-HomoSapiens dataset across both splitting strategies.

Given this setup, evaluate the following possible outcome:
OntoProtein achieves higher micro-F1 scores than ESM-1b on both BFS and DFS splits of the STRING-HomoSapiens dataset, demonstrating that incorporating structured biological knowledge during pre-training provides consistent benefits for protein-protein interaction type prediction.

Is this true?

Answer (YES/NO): NO